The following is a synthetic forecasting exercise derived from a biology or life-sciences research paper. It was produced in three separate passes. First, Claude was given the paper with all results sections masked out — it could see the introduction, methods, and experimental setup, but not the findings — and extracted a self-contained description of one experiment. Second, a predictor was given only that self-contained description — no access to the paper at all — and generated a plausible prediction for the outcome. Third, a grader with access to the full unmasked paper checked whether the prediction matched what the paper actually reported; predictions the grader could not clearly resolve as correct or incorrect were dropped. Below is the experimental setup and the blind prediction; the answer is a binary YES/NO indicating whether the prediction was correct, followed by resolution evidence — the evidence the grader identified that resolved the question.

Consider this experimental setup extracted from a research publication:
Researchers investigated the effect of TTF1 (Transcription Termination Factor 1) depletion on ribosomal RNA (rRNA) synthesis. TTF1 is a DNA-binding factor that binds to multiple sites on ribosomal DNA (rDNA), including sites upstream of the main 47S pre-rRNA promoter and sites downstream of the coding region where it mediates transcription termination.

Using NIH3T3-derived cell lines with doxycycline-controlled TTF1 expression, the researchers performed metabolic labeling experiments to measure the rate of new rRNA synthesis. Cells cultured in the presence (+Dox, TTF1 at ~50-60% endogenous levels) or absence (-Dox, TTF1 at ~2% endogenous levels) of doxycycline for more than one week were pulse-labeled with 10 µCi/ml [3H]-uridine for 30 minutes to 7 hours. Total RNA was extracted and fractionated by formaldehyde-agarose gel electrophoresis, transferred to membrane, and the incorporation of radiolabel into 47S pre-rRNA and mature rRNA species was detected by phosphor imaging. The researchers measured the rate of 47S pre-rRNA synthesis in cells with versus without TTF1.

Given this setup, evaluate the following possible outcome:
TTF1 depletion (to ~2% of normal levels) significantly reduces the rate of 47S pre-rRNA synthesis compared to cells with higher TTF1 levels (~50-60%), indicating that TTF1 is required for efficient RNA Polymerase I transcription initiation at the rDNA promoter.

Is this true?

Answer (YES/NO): YES